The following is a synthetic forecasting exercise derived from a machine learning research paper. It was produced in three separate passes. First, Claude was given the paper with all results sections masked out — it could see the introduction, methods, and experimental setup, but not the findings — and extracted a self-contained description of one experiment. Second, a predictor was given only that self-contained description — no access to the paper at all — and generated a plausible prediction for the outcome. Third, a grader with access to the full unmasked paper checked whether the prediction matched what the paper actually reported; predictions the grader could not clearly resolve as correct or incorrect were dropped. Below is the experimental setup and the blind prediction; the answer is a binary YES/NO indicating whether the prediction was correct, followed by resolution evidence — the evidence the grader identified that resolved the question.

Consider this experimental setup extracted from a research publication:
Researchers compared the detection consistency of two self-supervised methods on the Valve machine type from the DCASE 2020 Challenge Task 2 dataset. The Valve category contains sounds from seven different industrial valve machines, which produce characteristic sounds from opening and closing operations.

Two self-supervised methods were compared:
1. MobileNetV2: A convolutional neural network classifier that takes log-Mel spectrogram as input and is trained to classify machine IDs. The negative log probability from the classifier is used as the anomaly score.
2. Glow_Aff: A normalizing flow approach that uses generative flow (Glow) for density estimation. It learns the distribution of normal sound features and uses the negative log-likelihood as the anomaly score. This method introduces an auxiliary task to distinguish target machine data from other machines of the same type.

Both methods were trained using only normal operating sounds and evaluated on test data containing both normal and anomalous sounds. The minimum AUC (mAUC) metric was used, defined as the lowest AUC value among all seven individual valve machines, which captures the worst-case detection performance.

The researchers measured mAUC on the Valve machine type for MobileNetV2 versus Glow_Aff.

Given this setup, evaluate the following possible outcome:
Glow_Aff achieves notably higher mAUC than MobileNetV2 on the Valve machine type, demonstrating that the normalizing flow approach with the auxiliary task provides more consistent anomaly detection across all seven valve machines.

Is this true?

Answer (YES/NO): YES